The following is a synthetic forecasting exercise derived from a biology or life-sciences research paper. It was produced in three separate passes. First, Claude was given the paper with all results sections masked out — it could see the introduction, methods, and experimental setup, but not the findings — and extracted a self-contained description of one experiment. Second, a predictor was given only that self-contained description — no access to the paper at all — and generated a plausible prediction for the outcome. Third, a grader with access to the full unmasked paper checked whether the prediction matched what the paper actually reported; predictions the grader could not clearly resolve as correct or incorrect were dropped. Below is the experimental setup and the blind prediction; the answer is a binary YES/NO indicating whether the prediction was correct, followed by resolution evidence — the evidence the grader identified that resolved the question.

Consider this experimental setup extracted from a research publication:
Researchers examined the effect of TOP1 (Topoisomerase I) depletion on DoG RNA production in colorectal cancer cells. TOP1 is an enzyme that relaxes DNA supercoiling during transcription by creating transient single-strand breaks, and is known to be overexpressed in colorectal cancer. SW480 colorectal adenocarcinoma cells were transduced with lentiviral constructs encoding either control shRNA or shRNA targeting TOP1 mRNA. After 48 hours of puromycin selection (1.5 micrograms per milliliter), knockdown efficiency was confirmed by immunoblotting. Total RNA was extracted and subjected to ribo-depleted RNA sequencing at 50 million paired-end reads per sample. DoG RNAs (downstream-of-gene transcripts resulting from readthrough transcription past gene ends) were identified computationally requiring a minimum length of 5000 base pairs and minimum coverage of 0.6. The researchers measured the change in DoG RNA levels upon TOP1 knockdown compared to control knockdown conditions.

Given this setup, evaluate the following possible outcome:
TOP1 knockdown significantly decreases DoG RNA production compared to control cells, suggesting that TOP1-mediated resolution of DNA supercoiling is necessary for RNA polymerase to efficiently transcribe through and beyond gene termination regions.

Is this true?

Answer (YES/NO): NO